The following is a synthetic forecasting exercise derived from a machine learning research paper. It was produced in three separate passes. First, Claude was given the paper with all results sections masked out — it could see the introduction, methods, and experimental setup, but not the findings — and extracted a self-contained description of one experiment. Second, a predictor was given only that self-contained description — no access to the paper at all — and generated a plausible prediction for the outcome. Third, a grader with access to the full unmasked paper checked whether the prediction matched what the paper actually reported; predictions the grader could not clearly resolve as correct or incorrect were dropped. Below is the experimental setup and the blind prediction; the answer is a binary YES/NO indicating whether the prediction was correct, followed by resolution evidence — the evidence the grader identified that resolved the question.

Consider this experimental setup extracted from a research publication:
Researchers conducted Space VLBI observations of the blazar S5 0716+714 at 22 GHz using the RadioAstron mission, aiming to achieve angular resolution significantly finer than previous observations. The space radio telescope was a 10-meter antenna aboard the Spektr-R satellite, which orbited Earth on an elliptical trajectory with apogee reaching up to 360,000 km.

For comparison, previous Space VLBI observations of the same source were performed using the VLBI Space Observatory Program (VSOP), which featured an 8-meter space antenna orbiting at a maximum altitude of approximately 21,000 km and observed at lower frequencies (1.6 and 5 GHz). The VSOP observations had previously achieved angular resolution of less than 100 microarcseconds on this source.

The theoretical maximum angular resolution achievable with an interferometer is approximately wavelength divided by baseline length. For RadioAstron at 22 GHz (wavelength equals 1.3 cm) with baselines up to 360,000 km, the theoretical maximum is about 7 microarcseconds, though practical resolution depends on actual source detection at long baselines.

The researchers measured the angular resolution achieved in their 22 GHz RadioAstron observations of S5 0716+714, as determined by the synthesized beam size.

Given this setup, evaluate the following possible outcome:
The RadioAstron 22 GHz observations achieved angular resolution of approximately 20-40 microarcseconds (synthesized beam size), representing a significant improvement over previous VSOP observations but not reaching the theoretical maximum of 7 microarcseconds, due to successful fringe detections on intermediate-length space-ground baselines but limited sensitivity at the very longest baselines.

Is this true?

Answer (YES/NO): YES